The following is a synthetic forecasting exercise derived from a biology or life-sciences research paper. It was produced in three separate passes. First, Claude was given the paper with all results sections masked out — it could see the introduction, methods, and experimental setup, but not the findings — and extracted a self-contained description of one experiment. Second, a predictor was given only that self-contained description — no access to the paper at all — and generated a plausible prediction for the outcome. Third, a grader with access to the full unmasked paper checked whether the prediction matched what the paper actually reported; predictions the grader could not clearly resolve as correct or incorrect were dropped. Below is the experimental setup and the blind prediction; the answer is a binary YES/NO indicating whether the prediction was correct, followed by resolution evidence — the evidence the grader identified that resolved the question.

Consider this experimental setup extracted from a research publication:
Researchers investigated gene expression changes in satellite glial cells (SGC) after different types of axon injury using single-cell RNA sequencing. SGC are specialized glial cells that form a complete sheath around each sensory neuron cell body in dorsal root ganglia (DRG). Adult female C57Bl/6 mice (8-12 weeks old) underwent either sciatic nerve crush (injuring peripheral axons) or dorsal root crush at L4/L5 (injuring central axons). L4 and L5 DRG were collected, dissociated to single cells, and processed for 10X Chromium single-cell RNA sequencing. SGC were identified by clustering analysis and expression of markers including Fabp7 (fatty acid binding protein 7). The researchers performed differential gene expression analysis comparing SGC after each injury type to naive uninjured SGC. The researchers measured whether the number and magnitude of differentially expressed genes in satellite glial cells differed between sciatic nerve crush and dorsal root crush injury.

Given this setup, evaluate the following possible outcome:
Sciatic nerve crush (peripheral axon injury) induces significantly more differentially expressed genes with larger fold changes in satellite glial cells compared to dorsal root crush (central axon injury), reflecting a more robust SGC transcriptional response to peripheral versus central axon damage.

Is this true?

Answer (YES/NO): YES